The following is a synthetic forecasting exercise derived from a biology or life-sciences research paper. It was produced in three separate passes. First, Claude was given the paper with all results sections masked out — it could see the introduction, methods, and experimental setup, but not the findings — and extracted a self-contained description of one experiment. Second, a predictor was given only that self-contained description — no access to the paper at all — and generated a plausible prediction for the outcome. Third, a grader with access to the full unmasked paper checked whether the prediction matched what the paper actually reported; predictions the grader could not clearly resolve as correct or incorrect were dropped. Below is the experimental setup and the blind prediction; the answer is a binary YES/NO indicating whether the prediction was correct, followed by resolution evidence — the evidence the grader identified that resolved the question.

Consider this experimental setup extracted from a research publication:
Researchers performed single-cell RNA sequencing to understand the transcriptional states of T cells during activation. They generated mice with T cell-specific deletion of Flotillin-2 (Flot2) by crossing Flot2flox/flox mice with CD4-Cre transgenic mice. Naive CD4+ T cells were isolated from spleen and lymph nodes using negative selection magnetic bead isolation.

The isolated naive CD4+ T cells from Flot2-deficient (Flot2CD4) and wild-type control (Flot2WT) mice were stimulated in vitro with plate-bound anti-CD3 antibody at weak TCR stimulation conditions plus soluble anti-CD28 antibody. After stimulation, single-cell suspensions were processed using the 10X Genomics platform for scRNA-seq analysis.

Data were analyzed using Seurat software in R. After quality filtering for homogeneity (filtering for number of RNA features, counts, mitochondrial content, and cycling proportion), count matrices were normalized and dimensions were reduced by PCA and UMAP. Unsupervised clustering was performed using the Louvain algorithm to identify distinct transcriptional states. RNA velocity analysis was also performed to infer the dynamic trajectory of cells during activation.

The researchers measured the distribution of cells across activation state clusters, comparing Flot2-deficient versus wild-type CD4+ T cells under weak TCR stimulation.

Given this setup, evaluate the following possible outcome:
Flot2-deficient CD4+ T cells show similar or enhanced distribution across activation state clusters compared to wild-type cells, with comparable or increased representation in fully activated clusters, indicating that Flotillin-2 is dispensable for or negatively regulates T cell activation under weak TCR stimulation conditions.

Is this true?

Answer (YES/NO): YES